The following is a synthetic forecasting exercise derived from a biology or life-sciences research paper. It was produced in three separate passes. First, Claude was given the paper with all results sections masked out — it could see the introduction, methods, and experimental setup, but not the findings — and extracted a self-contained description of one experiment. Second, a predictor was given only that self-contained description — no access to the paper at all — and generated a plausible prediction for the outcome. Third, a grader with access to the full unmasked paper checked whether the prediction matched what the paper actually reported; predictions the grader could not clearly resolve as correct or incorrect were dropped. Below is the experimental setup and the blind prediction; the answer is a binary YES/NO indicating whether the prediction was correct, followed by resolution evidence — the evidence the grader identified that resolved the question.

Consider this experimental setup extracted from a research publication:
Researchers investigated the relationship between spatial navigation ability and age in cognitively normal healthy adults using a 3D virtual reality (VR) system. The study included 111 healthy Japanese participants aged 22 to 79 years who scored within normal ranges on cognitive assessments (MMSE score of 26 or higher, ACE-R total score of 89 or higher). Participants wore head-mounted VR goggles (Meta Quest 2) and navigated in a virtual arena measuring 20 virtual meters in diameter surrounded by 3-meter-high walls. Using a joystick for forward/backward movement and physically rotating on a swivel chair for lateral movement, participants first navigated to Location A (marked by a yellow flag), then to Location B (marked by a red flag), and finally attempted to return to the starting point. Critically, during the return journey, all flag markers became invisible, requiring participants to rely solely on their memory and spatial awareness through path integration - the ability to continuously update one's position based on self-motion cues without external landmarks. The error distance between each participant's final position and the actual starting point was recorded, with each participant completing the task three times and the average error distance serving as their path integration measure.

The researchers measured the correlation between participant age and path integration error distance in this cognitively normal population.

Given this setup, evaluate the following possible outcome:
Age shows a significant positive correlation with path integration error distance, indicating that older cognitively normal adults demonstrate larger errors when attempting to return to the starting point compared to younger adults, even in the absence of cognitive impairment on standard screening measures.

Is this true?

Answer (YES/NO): YES